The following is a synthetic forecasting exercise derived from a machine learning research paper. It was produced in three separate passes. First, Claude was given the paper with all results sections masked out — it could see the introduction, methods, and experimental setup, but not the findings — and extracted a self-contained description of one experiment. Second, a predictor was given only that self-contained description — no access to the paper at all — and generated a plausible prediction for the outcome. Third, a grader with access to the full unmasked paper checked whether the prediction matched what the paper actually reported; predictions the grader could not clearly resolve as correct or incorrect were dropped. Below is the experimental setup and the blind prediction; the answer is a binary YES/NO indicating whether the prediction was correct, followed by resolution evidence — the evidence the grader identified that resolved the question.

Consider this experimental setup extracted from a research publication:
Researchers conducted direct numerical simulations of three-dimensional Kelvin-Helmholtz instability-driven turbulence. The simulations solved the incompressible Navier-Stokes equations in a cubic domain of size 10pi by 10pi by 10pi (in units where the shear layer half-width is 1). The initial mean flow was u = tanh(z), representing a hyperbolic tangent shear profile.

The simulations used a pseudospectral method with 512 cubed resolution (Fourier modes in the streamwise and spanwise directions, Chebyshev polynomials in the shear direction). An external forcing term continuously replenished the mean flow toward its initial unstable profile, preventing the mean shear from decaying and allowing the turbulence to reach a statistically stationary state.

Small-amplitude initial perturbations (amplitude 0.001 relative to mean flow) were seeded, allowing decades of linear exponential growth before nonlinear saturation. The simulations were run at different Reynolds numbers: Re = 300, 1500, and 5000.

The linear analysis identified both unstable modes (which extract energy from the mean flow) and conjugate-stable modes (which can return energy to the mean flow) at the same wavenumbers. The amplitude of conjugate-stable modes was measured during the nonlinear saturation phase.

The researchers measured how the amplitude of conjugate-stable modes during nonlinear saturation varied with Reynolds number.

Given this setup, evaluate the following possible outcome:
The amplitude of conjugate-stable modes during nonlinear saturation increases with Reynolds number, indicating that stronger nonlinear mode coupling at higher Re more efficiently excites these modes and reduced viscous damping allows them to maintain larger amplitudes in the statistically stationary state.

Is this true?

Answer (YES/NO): NO